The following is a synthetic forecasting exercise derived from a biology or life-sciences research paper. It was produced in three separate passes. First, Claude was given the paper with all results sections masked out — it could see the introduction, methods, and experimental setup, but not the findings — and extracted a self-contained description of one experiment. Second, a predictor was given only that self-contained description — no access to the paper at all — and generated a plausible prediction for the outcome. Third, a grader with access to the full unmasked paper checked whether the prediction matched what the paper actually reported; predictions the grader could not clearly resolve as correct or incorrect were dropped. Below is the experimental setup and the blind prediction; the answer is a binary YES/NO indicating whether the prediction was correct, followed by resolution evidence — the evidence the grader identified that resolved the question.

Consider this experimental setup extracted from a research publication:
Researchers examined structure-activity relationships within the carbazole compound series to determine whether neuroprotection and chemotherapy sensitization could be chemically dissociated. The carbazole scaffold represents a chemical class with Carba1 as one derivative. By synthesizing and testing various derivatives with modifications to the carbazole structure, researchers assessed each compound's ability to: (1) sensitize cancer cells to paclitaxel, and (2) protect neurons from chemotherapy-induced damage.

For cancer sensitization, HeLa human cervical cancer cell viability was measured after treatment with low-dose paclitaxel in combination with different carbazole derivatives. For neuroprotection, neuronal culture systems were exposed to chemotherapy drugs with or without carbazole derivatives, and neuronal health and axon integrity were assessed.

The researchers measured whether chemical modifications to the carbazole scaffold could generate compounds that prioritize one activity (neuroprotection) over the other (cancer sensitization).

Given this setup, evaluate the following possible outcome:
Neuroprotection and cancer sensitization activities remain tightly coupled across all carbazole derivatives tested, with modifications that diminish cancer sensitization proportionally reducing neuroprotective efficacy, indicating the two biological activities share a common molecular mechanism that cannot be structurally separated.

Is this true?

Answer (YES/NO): NO